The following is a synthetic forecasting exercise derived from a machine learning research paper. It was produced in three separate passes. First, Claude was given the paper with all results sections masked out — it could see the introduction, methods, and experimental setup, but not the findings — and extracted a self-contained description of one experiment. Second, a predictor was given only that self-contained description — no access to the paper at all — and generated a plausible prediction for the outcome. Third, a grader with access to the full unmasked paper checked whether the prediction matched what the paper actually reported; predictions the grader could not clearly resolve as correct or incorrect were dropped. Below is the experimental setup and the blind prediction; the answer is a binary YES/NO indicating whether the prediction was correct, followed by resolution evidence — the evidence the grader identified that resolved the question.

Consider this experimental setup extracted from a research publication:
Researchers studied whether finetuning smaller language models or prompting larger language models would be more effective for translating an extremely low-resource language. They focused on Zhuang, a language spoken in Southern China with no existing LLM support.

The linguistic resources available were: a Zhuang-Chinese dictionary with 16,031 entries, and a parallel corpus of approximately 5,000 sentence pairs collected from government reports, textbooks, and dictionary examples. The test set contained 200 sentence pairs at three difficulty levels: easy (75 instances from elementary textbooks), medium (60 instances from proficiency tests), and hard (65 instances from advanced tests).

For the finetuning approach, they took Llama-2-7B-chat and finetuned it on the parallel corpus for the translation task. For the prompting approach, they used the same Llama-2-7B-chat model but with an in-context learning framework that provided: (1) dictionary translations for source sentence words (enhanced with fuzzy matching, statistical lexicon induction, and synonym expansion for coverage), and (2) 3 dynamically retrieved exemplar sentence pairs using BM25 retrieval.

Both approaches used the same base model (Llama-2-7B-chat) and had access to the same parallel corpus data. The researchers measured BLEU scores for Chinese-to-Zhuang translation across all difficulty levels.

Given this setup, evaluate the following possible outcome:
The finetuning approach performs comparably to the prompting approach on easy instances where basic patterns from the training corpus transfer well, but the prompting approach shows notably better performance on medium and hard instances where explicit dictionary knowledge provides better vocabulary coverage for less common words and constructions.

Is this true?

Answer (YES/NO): NO